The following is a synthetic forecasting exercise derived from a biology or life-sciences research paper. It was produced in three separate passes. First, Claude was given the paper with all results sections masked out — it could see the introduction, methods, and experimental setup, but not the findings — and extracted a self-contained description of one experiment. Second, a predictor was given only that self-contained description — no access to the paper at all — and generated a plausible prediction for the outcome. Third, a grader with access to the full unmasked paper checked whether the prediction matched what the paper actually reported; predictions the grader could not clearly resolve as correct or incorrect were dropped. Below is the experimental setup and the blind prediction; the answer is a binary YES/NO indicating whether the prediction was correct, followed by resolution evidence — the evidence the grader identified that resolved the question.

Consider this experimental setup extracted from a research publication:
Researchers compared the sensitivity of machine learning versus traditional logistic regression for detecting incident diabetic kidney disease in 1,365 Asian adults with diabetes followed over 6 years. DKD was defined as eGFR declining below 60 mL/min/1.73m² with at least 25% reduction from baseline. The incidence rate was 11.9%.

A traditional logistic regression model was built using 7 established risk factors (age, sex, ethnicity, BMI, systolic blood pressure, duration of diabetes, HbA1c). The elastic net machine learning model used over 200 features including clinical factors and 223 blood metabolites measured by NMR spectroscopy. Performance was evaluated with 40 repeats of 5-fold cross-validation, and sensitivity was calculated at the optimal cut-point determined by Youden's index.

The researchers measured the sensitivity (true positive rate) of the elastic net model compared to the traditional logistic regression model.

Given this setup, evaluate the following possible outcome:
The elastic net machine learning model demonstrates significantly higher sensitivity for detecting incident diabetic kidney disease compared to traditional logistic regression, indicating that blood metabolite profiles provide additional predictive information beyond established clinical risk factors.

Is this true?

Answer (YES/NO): YES